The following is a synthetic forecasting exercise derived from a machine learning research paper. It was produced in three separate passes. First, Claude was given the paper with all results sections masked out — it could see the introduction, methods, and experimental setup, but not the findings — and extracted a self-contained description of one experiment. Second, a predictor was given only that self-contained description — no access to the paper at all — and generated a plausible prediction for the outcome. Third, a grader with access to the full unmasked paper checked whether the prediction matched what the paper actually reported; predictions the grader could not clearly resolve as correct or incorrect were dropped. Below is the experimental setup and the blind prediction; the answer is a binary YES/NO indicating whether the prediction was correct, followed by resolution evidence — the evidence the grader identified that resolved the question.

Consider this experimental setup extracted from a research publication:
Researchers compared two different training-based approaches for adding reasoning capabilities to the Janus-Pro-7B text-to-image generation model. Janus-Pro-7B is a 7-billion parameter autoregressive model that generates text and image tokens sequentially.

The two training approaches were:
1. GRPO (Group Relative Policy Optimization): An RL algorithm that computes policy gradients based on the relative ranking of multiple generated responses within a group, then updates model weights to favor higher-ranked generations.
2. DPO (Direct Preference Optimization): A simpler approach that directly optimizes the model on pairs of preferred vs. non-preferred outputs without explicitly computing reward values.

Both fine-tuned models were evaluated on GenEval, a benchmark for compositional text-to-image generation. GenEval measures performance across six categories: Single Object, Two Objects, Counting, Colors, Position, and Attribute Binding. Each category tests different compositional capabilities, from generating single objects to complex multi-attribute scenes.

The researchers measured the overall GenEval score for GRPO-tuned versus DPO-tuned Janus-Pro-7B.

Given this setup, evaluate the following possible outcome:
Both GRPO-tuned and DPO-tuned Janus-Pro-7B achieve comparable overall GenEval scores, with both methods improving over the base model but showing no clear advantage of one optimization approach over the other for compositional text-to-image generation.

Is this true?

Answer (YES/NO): NO